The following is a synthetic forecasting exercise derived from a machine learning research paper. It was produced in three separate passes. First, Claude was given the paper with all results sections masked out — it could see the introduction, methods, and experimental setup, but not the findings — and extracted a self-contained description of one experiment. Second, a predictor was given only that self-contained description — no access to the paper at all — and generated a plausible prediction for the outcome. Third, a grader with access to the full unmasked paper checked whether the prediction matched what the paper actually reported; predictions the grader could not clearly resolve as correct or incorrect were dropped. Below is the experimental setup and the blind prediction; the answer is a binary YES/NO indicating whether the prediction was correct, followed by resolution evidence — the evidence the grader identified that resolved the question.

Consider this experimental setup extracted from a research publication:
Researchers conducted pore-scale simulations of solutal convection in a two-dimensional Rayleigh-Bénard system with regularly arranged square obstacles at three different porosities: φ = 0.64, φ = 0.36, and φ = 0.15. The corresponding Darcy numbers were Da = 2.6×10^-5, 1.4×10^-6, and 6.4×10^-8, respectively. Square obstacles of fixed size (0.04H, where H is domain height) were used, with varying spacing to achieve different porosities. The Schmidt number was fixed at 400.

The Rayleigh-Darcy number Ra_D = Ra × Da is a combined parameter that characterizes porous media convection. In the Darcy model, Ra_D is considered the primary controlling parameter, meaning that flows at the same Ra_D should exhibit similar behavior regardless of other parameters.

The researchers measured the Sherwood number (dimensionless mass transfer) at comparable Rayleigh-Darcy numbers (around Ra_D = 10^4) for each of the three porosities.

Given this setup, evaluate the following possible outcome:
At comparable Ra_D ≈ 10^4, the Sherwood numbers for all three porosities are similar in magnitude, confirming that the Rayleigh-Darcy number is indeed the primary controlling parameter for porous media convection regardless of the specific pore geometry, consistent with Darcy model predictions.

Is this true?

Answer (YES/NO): NO